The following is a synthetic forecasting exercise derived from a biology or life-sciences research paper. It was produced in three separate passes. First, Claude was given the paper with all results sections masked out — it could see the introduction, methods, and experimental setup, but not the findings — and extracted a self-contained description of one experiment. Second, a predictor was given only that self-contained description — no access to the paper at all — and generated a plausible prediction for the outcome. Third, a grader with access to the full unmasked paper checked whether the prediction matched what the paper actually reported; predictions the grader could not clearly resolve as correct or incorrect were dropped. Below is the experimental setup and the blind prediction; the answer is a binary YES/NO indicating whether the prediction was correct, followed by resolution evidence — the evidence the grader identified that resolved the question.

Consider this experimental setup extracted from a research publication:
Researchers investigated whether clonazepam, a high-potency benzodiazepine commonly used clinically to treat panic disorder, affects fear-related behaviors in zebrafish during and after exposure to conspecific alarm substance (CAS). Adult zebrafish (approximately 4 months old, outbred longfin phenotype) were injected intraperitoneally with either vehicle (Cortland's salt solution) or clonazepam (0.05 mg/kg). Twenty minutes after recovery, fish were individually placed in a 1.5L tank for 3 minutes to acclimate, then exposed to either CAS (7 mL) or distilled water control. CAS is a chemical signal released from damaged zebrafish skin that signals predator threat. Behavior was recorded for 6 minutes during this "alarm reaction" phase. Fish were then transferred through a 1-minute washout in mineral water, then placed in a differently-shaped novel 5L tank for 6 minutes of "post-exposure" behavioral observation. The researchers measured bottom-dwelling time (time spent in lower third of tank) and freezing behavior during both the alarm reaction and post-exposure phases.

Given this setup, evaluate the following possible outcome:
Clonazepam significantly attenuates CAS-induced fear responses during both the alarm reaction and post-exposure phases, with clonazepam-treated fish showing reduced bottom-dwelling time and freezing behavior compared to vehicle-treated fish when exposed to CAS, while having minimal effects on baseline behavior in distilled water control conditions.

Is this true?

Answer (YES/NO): YES